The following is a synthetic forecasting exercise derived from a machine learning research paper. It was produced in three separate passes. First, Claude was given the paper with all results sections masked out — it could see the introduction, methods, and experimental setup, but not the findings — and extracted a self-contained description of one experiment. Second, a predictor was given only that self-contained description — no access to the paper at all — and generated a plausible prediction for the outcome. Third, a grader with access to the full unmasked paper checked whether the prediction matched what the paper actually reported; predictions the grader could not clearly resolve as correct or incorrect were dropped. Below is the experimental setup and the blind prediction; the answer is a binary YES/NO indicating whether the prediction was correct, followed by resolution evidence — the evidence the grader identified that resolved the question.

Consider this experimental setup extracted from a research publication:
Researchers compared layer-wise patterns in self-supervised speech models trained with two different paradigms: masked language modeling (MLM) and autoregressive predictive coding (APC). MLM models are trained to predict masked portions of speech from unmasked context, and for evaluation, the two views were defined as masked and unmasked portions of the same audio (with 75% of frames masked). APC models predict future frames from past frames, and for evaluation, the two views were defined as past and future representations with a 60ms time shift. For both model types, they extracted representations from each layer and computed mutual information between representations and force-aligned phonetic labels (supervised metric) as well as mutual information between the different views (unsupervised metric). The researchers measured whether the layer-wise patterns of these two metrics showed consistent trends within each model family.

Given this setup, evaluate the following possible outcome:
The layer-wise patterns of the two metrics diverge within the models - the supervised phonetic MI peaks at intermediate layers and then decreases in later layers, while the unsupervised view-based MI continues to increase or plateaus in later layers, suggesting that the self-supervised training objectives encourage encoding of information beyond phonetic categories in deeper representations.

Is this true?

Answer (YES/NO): NO